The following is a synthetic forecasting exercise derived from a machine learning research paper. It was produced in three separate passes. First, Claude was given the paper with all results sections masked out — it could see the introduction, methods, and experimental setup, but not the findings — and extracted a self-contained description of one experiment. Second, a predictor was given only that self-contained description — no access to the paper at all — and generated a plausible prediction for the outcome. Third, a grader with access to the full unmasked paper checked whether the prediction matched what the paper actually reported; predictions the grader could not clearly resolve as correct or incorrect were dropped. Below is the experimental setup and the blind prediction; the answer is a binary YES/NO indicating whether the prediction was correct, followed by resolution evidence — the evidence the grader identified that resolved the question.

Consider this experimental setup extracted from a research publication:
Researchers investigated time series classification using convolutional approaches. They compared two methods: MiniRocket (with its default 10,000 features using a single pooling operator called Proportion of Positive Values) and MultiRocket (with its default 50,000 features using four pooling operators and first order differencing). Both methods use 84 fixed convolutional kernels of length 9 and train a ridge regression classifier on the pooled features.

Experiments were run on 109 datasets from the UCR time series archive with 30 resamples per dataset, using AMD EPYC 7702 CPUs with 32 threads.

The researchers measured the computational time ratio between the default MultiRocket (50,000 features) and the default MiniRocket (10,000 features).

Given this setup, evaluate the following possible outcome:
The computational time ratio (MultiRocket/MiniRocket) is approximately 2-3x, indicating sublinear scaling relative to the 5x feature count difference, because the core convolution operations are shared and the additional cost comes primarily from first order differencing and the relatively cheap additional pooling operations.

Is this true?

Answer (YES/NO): NO